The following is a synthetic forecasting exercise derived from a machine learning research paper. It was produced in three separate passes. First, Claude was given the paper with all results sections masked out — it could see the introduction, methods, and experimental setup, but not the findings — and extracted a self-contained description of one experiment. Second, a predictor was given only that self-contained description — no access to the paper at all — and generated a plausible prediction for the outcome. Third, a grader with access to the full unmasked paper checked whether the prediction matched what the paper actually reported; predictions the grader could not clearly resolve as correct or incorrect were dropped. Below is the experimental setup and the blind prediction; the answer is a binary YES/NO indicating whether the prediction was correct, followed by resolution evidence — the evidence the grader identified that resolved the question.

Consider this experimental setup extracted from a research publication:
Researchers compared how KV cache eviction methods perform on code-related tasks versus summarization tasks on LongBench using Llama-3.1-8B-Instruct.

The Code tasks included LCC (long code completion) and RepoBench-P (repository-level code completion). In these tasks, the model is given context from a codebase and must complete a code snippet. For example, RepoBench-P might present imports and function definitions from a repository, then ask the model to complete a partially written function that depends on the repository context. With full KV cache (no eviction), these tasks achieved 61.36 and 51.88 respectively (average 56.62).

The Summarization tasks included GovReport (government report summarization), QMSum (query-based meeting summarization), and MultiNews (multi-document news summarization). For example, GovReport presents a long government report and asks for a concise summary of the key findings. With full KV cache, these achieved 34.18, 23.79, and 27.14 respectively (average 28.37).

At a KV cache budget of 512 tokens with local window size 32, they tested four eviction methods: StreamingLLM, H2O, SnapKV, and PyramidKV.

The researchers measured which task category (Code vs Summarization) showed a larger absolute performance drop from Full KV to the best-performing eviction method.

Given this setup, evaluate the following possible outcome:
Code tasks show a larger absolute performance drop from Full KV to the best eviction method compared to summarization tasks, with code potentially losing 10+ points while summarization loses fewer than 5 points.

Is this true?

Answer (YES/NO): NO